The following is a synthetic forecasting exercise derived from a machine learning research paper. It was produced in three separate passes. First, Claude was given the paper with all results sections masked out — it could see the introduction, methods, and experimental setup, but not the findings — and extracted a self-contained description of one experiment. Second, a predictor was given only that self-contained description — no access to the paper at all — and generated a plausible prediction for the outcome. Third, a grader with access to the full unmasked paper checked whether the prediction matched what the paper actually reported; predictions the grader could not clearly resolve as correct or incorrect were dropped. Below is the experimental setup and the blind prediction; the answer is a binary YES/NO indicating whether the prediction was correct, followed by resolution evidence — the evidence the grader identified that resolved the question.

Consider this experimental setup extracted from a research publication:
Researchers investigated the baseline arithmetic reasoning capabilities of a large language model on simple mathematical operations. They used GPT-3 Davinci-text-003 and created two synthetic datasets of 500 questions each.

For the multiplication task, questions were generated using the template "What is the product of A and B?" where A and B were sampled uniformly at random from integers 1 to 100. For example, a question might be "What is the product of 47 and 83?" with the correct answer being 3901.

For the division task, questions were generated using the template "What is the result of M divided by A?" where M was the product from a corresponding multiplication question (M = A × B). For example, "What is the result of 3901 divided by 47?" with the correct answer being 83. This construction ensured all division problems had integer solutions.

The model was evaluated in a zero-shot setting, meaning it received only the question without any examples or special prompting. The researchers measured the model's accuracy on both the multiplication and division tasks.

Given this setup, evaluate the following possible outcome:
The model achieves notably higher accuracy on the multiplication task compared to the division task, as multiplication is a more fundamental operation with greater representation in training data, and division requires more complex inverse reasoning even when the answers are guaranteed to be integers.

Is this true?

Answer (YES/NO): YES